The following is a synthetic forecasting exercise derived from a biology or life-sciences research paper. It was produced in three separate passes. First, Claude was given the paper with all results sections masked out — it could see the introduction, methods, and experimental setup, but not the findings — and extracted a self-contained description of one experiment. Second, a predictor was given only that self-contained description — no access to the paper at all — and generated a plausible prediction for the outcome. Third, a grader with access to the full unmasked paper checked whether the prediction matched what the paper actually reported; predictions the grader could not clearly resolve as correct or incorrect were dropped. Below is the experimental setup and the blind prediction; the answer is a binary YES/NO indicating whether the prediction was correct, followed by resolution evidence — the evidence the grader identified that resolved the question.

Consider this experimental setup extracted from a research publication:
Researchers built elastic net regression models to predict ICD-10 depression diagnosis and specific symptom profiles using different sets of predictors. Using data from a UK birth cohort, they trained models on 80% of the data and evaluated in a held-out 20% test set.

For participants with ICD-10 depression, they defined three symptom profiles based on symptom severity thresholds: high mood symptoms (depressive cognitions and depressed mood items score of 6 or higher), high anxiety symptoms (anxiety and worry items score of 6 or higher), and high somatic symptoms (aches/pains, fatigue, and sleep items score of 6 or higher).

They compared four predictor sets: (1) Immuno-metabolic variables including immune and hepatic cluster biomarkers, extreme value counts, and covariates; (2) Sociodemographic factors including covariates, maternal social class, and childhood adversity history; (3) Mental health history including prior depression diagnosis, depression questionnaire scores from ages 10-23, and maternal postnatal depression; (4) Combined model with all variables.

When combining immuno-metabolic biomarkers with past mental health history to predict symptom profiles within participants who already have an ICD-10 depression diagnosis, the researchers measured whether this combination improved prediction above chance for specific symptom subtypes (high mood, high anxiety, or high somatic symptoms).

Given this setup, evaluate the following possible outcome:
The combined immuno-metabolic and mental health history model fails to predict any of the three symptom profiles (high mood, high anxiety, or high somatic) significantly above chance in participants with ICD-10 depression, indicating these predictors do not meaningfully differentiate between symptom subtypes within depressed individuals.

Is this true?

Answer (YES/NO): NO